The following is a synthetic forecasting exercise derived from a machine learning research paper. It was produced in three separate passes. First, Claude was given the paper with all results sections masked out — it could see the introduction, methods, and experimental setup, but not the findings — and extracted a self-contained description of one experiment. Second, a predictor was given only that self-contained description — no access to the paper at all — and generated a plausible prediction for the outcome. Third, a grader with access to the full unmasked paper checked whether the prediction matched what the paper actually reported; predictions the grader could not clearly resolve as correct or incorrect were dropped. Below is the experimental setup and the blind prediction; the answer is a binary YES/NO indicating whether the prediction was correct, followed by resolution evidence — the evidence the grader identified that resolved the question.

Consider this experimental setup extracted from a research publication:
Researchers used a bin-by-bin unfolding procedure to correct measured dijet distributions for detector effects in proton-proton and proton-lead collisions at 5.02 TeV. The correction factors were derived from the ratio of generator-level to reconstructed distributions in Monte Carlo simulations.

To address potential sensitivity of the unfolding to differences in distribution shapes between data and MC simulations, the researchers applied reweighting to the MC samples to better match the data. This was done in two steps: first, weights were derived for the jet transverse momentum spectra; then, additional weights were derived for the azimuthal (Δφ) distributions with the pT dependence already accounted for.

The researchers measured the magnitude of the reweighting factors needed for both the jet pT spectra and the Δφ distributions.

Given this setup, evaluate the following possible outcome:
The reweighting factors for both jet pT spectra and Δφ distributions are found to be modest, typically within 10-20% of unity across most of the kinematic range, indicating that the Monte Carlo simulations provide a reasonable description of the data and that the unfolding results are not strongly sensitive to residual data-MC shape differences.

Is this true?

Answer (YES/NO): YES